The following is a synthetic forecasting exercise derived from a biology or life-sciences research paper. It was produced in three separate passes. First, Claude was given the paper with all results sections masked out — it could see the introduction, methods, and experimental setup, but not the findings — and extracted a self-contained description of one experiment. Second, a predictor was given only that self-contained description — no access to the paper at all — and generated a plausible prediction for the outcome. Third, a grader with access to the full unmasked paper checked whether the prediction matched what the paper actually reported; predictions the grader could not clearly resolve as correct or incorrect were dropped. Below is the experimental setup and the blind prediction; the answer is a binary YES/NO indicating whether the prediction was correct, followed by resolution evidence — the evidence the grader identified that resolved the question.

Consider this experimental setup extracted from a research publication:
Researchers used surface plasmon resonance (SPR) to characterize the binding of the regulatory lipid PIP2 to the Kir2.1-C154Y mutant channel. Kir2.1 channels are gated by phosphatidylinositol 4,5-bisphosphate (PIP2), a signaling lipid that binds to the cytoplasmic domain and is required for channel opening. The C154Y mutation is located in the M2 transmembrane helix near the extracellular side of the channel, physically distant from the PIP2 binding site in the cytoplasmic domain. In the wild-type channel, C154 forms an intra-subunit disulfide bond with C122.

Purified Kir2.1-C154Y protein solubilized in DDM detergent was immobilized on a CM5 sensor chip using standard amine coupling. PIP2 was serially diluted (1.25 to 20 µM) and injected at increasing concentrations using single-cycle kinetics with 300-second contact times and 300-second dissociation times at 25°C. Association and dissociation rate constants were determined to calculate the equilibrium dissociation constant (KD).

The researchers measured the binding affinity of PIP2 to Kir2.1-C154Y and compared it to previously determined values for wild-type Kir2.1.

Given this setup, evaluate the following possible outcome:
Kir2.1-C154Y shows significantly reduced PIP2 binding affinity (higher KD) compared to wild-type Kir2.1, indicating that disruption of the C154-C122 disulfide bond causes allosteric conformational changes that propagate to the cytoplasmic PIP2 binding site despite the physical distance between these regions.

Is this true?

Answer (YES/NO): NO